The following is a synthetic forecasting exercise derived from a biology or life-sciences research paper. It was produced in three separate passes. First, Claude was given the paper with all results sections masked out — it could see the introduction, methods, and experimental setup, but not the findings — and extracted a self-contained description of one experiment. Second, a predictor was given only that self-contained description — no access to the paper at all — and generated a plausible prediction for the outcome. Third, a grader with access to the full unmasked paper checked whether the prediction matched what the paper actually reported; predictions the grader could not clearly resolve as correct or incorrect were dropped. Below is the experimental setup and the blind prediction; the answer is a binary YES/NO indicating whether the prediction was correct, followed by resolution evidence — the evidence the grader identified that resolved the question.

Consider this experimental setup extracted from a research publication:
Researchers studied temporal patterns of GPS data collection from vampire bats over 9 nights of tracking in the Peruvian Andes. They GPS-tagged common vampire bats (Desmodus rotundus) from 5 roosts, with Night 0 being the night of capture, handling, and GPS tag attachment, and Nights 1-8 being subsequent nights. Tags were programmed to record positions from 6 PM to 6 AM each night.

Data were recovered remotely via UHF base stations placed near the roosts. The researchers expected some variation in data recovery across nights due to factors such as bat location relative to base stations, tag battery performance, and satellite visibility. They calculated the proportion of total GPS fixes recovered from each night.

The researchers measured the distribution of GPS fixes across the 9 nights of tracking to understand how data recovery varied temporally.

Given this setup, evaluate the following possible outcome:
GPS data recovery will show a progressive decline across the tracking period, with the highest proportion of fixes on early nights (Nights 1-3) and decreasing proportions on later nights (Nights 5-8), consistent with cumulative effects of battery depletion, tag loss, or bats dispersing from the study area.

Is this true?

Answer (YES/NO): NO